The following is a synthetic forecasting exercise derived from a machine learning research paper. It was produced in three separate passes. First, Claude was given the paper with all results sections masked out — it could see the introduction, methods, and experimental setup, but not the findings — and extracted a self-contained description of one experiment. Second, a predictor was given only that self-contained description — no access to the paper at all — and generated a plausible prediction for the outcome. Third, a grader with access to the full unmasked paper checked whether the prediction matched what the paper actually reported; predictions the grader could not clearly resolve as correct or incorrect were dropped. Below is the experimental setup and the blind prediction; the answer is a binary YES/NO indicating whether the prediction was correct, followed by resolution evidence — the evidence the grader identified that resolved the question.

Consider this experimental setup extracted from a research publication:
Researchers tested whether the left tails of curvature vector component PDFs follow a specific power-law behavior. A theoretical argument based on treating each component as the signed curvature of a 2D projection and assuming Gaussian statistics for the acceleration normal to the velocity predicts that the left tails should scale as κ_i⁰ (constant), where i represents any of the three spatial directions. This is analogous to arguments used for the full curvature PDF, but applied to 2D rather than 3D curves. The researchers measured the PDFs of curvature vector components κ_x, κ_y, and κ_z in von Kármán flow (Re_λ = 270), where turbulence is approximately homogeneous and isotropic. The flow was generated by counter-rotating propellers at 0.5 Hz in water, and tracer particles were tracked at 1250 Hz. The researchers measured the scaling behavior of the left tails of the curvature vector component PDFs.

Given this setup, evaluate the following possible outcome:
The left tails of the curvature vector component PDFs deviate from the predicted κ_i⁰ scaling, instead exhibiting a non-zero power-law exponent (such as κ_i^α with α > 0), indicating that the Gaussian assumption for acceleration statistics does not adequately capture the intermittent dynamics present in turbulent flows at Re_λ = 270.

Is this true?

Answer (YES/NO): NO